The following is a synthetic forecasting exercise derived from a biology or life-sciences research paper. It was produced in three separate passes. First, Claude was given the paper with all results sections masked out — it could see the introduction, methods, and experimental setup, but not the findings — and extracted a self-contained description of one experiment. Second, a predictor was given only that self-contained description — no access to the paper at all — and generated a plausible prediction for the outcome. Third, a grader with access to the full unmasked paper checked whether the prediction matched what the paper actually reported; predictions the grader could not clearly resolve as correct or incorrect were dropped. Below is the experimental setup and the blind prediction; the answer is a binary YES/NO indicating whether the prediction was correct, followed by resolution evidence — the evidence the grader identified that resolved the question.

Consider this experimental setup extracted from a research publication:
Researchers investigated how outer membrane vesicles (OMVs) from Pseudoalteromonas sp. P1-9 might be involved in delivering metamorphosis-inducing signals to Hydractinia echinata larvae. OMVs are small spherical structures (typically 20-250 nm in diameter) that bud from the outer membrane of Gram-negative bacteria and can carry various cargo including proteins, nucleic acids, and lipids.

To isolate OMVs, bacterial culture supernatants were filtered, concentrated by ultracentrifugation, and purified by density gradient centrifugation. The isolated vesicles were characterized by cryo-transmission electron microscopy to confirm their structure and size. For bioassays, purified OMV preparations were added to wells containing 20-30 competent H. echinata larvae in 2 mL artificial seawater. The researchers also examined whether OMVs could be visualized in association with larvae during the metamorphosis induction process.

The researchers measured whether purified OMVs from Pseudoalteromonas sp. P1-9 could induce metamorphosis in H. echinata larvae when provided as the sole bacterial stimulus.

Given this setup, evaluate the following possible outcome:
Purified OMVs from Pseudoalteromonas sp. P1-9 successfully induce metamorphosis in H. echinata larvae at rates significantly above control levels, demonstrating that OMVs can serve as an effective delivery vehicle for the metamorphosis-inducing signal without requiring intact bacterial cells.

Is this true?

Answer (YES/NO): YES